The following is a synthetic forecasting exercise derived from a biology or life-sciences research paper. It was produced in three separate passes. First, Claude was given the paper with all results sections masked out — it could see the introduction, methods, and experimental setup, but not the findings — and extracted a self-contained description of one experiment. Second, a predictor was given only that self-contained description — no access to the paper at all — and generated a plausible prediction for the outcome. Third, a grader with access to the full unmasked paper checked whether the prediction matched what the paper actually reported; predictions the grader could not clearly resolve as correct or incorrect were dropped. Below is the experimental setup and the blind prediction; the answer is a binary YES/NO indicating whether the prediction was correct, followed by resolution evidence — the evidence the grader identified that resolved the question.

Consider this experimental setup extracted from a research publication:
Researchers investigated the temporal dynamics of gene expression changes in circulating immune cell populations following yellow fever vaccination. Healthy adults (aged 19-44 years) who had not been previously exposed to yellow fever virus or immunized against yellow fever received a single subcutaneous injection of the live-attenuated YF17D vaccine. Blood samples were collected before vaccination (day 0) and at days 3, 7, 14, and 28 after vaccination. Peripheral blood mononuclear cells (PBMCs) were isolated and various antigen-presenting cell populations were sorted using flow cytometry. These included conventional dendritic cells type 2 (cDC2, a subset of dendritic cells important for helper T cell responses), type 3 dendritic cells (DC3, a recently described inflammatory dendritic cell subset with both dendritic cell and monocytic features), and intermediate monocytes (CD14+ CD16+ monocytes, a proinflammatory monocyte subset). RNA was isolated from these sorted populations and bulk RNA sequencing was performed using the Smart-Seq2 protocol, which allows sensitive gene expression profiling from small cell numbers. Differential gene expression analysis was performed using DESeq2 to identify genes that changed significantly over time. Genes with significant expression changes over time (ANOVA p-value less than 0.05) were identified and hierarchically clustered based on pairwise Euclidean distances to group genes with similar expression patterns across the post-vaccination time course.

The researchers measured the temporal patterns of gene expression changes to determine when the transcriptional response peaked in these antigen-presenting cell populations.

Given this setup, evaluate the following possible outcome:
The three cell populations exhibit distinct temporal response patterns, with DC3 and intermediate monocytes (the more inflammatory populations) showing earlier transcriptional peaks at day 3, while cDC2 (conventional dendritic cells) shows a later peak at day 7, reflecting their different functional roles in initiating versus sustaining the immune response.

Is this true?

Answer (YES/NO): NO